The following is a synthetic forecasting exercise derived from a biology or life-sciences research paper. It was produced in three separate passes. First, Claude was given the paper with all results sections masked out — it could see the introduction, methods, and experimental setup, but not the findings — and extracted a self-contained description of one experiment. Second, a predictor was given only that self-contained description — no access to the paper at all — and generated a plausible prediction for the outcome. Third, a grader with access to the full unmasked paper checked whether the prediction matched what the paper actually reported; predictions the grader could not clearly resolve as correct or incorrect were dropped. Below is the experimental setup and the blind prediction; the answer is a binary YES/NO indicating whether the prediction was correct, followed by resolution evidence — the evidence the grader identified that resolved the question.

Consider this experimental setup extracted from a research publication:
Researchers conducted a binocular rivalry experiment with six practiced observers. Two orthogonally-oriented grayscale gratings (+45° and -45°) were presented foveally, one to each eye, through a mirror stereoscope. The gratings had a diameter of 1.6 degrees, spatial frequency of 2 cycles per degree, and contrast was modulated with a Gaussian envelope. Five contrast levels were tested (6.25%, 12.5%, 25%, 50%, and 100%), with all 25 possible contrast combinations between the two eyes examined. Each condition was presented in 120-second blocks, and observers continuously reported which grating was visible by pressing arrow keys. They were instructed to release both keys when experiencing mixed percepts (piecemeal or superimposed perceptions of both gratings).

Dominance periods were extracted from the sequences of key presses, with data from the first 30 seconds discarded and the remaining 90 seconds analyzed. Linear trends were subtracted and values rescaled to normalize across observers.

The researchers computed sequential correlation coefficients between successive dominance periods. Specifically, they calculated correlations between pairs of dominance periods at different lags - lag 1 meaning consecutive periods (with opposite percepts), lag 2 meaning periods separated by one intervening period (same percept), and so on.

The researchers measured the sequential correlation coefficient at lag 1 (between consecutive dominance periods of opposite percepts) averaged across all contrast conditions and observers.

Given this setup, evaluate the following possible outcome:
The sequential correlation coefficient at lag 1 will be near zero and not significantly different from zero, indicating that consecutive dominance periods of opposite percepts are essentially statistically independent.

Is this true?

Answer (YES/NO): NO